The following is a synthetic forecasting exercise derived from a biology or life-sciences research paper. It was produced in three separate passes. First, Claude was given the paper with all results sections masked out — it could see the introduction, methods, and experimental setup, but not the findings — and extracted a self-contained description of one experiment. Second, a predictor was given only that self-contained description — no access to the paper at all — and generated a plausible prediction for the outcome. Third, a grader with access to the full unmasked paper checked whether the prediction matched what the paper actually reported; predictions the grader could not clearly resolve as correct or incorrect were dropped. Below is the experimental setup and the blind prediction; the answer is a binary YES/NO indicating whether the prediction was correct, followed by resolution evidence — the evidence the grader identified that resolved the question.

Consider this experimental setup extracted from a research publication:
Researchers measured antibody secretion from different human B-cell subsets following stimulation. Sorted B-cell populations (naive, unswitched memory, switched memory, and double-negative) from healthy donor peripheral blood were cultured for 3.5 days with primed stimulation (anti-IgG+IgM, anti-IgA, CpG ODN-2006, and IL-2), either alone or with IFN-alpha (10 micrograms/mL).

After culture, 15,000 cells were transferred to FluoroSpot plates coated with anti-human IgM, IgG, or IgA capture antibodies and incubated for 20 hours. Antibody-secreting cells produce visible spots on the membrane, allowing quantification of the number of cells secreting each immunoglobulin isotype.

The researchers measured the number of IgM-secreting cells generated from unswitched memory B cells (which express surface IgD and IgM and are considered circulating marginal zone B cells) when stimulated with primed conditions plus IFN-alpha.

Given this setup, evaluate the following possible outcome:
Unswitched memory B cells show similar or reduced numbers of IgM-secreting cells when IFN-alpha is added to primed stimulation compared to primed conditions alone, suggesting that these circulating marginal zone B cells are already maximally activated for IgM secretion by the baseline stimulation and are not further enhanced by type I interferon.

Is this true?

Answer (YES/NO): YES